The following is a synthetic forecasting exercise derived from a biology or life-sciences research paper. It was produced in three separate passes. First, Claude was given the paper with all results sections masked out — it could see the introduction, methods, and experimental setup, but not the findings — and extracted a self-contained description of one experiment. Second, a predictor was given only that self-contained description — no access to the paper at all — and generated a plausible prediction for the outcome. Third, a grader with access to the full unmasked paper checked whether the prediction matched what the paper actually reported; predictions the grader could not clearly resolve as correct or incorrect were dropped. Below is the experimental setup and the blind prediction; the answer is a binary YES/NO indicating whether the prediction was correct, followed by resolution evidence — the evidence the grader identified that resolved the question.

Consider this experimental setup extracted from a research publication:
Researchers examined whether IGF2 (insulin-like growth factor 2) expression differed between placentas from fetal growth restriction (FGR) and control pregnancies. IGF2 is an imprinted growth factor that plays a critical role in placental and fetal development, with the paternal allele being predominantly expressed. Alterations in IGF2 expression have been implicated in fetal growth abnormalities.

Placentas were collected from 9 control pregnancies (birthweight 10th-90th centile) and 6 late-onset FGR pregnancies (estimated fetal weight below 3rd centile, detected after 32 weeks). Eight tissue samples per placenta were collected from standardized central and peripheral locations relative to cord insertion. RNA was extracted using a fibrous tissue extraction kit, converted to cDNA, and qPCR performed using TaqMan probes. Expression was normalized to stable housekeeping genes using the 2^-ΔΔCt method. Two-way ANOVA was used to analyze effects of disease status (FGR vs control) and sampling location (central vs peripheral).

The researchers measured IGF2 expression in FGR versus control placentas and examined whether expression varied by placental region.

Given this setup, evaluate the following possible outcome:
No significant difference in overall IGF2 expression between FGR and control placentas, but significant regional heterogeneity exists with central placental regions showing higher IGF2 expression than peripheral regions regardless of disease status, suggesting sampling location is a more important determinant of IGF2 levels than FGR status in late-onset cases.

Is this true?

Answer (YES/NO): NO